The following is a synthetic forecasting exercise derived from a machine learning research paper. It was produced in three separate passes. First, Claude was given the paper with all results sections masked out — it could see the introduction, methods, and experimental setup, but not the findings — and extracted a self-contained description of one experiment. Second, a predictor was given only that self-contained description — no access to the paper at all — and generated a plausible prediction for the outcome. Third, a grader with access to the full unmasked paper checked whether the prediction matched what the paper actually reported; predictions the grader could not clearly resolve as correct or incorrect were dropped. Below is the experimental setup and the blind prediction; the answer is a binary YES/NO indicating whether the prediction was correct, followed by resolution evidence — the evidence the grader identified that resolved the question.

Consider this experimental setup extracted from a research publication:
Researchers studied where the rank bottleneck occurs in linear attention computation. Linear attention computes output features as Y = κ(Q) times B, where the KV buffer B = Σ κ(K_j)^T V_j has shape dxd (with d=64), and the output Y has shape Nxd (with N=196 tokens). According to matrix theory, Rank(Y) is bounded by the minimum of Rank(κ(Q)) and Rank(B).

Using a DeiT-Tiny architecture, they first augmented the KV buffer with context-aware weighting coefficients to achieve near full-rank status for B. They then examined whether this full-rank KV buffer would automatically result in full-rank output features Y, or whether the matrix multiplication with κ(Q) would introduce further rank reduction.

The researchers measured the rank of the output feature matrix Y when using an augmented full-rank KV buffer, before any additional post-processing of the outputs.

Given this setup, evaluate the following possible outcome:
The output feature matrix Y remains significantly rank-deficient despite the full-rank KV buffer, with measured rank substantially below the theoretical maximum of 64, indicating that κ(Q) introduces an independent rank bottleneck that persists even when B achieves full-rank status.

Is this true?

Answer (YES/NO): YES